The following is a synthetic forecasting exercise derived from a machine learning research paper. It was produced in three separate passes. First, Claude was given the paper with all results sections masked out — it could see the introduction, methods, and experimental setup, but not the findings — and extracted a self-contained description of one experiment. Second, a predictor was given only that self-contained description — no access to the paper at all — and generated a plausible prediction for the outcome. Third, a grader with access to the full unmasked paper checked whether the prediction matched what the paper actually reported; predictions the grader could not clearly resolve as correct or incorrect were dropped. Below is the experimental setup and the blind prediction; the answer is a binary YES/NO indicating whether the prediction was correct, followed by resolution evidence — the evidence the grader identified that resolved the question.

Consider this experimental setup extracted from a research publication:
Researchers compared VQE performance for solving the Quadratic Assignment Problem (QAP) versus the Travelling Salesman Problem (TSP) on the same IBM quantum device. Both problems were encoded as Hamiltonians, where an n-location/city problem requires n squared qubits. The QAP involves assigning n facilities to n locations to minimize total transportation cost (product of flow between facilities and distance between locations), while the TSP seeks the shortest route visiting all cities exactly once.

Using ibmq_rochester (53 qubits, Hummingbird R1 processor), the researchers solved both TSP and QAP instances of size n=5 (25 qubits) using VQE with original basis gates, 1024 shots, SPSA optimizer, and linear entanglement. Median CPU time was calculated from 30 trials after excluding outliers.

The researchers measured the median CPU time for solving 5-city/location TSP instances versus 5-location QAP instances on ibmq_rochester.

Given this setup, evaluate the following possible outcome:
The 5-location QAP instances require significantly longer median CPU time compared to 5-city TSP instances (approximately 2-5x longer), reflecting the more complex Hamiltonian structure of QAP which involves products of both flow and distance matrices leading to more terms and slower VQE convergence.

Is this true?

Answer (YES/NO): NO